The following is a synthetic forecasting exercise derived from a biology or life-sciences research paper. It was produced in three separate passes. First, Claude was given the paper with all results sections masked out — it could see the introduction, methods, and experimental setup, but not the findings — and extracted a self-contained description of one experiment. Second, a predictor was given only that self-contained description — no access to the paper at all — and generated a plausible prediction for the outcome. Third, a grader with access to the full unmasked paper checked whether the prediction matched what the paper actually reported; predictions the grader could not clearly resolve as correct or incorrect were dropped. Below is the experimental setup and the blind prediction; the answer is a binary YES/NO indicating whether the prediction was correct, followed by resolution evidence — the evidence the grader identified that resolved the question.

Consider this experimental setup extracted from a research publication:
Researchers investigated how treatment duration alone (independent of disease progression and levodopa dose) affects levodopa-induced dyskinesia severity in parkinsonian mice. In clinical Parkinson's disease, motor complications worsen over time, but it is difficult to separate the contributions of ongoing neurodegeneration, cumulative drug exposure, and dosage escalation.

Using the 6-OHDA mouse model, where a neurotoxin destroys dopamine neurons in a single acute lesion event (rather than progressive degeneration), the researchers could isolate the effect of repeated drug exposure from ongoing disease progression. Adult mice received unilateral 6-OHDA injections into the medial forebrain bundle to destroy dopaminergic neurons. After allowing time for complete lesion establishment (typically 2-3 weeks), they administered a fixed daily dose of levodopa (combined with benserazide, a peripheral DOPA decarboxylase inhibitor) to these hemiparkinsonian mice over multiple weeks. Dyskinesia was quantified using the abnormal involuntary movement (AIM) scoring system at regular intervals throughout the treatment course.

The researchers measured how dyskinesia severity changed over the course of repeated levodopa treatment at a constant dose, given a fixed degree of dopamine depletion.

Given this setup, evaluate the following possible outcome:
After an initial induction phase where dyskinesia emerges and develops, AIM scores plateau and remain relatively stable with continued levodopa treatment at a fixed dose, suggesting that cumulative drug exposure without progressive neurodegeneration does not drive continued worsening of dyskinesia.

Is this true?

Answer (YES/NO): NO